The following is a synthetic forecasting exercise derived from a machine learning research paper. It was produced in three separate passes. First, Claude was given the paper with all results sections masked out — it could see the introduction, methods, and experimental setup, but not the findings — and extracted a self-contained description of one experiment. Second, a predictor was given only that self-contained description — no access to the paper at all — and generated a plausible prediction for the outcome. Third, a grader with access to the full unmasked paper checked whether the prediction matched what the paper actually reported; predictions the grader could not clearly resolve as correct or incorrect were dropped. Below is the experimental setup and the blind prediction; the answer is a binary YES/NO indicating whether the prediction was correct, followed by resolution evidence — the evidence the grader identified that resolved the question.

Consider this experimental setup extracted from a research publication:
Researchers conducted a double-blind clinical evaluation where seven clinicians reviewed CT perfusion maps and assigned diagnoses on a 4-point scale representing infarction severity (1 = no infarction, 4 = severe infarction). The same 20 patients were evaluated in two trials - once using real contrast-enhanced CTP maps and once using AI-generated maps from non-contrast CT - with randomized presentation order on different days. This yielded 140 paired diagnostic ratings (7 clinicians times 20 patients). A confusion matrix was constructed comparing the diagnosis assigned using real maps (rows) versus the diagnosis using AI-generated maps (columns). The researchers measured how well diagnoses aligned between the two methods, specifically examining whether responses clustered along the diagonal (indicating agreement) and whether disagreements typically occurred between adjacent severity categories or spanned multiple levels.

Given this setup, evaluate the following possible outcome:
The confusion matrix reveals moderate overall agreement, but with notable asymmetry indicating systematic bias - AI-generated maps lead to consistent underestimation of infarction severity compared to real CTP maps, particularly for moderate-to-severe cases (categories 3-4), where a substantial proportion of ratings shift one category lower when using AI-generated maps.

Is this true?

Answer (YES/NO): NO